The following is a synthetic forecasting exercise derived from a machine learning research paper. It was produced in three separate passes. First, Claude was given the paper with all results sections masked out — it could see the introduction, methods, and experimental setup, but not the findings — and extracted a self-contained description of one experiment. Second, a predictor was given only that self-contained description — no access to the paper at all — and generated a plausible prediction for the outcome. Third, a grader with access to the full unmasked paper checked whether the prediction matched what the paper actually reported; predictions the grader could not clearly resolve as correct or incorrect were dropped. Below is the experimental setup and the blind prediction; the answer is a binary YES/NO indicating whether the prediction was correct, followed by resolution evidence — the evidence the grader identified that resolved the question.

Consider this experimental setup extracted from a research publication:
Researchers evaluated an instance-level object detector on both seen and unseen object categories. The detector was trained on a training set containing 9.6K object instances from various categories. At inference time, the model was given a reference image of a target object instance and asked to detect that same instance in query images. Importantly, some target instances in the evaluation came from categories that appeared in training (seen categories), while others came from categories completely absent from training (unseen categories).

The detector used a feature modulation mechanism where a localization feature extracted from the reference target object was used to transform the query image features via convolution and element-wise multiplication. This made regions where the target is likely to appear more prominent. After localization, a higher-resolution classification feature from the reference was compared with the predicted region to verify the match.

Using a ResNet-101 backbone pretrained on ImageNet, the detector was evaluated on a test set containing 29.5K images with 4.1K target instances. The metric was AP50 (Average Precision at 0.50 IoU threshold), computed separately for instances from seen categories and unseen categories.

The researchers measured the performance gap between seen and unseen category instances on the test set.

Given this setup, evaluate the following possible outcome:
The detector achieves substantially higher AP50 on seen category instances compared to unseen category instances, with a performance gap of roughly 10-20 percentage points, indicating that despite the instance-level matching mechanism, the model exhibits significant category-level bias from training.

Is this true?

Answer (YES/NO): YES